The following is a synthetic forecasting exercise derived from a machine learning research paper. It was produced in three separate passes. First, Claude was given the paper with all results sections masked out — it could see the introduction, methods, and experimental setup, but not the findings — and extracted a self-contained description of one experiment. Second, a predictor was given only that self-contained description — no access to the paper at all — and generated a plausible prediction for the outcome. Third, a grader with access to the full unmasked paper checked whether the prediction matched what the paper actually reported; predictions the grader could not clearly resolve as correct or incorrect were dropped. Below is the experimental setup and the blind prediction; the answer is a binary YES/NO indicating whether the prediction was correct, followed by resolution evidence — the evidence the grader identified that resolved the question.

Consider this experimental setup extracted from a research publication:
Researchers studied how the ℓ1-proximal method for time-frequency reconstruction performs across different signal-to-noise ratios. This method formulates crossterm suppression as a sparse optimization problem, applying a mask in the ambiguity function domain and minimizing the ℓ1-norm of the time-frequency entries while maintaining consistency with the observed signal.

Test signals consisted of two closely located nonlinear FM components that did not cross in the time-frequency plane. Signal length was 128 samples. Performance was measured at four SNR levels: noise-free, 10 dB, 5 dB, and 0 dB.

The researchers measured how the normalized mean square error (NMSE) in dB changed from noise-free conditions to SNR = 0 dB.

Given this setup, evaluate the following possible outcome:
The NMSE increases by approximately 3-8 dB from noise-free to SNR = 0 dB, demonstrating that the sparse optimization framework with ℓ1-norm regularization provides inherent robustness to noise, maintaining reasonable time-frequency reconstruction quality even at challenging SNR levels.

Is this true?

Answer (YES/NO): NO